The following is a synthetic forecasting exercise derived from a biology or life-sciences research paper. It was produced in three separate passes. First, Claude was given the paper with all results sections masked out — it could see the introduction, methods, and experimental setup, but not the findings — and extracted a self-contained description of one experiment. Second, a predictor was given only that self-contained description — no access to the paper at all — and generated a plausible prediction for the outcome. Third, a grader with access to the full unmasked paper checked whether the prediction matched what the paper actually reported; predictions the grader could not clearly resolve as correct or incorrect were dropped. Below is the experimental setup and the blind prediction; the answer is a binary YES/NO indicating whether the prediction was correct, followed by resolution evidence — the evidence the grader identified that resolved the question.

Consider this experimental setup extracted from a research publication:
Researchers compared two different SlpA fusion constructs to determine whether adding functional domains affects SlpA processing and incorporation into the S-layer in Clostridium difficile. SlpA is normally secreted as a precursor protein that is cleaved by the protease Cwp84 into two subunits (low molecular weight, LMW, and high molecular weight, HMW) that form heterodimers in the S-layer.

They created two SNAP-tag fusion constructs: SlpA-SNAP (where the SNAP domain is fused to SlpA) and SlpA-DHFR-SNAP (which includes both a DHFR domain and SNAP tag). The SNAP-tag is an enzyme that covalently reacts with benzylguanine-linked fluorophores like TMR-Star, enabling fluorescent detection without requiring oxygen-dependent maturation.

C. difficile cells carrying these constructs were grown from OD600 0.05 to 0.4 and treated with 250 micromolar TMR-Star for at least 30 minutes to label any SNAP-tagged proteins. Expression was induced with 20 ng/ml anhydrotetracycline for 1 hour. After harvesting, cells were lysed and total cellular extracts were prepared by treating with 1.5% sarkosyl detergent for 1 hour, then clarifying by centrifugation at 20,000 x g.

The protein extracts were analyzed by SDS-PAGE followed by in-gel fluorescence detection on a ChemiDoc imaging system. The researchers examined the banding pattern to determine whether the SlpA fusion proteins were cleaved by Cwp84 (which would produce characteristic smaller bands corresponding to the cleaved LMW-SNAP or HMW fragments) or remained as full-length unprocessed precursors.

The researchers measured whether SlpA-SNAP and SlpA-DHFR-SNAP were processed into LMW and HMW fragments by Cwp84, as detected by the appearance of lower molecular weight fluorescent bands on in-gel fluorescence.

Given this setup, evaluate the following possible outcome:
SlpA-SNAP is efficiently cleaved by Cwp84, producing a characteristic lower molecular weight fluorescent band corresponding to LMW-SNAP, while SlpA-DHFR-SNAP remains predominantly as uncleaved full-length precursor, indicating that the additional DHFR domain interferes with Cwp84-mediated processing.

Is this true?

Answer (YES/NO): NO